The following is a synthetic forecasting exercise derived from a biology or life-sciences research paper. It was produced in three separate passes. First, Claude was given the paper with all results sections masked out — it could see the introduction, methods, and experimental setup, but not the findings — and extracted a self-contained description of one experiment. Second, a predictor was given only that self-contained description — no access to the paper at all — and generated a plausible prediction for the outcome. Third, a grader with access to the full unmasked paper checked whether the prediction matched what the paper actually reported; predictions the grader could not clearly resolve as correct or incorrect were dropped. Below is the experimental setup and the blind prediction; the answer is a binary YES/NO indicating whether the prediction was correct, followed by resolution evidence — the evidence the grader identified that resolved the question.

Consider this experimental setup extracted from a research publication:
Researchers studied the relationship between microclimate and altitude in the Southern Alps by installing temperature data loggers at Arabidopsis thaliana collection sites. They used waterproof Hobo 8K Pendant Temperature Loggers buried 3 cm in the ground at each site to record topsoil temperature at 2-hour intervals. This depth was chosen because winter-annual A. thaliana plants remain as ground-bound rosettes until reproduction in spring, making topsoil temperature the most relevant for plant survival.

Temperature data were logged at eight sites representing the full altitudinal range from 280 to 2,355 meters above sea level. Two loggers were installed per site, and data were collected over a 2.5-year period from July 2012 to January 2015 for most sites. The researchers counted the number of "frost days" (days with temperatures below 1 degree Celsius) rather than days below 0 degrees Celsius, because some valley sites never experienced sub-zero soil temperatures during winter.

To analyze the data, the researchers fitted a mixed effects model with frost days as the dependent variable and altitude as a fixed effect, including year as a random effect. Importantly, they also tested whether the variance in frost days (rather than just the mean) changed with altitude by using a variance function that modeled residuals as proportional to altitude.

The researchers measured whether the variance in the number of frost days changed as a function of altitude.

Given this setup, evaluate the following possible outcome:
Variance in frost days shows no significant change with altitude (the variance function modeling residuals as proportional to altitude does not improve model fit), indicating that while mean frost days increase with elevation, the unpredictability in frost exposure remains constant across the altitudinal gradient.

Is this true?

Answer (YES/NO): NO